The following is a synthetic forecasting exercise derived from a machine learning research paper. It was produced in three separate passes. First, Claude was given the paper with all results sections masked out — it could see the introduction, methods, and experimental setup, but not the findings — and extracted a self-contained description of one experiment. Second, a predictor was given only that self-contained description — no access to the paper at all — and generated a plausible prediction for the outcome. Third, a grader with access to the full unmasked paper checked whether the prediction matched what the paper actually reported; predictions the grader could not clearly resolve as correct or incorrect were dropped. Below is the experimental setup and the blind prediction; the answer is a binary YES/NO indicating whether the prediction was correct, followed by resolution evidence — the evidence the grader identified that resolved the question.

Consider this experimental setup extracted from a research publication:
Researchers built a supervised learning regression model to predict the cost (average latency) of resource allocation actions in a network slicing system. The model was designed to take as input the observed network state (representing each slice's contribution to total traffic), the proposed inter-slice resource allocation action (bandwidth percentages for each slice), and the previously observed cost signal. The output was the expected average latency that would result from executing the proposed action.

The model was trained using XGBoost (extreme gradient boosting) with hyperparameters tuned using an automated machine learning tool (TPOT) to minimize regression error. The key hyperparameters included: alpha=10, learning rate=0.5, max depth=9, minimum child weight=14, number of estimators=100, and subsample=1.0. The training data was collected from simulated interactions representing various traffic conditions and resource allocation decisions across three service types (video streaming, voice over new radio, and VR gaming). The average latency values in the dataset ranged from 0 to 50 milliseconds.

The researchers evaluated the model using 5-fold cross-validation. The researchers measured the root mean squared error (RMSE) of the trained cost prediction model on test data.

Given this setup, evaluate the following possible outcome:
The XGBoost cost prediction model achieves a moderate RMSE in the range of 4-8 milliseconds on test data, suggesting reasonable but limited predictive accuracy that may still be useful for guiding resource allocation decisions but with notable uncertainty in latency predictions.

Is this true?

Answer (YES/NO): YES